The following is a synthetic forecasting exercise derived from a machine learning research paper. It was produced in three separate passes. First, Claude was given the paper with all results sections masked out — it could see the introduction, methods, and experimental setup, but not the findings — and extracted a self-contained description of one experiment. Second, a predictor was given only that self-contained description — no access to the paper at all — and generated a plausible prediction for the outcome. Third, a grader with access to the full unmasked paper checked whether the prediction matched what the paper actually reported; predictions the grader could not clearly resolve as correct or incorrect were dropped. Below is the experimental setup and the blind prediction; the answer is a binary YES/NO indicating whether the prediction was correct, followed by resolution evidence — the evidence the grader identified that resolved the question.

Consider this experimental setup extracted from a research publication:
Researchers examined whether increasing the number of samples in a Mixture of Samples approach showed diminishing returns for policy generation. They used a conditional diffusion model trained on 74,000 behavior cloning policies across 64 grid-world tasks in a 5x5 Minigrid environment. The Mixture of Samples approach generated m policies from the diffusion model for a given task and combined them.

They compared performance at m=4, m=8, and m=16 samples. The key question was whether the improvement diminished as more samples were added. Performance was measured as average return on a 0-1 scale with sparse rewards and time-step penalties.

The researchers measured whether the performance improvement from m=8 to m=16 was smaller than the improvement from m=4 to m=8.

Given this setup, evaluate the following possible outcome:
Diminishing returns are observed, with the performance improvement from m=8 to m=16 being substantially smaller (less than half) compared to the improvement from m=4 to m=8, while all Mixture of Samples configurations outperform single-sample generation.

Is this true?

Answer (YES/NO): YES